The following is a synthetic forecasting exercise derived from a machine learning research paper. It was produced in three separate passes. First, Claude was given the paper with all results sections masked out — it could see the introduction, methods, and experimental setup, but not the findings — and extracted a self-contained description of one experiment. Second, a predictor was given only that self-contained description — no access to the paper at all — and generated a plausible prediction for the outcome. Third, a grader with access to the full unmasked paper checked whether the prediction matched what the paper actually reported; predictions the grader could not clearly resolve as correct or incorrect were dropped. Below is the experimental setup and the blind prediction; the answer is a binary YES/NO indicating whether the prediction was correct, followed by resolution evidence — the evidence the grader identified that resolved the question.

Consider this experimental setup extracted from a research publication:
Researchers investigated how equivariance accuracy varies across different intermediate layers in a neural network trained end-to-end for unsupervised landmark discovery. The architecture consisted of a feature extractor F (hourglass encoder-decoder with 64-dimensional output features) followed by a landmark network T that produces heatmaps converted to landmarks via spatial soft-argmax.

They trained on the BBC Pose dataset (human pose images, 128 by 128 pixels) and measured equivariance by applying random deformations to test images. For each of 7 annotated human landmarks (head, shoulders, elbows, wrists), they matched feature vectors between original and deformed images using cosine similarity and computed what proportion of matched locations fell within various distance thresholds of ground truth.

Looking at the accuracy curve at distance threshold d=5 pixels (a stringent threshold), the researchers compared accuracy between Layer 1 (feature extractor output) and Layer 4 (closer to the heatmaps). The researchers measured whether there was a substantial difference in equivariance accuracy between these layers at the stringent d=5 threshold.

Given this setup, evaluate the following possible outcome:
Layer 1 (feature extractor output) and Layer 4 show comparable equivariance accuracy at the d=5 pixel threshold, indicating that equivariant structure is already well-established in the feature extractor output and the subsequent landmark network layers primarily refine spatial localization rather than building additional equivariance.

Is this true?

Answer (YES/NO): NO